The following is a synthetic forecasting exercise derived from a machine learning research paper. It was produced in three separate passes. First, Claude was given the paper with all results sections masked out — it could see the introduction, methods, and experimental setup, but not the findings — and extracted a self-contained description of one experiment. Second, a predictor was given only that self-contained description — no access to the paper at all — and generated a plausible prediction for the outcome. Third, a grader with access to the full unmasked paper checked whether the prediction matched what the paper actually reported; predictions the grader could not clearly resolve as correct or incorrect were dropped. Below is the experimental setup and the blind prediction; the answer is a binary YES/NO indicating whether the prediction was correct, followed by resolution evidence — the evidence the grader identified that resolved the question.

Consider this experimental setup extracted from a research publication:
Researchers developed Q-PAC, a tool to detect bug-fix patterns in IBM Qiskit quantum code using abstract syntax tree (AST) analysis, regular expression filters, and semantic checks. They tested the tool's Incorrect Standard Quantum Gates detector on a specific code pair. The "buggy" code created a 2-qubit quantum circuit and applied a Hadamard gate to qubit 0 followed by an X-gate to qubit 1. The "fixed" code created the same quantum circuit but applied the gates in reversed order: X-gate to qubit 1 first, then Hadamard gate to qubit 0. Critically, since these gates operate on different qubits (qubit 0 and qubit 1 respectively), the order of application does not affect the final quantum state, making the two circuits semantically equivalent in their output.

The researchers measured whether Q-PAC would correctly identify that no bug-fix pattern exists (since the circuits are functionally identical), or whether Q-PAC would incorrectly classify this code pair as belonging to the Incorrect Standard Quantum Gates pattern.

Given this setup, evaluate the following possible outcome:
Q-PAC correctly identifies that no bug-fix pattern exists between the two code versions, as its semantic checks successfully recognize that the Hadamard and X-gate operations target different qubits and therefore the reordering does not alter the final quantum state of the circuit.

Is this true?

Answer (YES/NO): NO